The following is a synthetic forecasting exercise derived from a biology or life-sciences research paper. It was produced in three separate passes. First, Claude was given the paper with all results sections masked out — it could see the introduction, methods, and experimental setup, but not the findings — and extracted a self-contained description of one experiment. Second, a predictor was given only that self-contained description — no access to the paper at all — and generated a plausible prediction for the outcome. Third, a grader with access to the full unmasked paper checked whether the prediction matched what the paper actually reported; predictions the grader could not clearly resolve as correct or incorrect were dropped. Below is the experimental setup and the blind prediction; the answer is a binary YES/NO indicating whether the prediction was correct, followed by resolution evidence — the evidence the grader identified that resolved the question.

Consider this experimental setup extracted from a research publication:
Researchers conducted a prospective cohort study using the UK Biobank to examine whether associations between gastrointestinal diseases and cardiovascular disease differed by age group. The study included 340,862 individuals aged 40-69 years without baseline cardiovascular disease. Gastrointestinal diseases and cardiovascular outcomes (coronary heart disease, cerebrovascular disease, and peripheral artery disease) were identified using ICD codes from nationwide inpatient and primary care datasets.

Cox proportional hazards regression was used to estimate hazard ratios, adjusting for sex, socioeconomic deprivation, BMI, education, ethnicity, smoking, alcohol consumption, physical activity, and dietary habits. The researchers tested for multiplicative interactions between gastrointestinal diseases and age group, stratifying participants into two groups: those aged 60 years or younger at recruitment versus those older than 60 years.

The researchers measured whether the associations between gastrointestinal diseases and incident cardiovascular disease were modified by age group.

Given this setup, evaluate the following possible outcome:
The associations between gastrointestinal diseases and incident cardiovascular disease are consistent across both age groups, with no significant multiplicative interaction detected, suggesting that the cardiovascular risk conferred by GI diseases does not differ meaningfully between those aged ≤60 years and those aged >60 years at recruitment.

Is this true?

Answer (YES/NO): NO